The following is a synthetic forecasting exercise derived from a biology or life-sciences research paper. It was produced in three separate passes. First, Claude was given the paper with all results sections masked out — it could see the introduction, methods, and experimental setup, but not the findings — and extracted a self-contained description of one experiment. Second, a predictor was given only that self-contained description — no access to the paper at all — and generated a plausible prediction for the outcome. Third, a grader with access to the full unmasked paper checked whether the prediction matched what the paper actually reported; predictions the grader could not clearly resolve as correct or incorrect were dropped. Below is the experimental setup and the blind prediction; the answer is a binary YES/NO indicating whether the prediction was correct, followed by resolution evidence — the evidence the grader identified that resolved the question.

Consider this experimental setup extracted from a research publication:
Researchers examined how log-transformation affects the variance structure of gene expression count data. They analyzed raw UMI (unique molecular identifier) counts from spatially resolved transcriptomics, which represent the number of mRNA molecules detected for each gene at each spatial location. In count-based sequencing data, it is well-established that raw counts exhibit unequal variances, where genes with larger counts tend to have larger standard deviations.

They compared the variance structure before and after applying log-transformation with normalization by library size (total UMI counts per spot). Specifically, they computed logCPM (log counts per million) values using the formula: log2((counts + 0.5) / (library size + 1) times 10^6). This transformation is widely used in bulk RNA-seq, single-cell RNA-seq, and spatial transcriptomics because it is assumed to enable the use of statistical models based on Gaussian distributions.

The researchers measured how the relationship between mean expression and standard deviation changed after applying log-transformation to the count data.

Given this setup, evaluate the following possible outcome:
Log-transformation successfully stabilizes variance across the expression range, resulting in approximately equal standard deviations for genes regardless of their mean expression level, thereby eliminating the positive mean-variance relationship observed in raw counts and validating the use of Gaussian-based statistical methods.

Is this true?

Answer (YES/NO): NO